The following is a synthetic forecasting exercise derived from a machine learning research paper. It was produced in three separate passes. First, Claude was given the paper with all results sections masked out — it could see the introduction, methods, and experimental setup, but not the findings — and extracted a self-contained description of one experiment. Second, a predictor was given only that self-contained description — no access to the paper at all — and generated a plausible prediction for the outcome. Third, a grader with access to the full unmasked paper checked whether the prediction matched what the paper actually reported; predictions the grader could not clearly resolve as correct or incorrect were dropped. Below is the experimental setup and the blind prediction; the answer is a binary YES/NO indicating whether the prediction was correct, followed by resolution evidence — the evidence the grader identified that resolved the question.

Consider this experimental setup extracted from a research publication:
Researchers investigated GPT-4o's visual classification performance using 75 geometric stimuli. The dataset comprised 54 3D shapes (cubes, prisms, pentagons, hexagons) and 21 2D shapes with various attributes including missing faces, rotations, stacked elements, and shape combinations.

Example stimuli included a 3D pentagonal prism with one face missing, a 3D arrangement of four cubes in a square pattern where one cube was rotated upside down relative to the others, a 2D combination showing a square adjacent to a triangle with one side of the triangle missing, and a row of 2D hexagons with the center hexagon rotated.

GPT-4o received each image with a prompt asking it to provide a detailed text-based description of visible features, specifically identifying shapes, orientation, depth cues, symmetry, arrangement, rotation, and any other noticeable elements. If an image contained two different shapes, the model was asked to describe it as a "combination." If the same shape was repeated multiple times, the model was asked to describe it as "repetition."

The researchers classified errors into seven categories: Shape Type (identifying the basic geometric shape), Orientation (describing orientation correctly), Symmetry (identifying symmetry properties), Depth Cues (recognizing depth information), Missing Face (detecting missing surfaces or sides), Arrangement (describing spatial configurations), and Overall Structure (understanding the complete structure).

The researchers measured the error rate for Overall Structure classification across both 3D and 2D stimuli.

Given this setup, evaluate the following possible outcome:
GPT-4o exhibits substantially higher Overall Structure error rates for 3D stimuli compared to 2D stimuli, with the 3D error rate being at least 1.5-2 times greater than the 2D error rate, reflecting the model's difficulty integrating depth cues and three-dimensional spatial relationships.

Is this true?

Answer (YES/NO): NO